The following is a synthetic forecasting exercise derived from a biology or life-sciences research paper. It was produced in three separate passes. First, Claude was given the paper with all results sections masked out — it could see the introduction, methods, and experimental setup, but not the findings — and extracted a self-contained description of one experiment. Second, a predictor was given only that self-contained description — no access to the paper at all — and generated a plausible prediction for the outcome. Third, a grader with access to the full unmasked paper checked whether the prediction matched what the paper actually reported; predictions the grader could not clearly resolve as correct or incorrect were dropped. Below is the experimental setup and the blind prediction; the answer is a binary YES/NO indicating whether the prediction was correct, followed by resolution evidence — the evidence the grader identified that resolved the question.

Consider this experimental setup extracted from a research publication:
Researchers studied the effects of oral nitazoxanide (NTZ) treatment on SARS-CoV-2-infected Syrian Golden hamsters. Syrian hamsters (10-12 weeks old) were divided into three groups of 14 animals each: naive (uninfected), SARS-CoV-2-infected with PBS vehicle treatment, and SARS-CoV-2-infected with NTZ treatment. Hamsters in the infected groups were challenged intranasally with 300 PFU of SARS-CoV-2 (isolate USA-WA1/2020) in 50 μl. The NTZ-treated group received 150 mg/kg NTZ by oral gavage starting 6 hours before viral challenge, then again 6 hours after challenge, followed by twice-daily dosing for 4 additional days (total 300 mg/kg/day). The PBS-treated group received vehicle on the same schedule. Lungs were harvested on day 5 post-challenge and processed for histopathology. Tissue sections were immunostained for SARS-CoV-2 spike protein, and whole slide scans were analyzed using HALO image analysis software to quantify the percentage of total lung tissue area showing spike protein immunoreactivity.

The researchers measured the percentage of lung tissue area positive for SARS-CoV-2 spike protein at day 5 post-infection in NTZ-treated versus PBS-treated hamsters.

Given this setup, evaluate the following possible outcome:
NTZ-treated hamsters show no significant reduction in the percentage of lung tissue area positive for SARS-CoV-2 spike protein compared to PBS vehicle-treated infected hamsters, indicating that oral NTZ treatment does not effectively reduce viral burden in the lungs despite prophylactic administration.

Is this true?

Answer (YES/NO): NO